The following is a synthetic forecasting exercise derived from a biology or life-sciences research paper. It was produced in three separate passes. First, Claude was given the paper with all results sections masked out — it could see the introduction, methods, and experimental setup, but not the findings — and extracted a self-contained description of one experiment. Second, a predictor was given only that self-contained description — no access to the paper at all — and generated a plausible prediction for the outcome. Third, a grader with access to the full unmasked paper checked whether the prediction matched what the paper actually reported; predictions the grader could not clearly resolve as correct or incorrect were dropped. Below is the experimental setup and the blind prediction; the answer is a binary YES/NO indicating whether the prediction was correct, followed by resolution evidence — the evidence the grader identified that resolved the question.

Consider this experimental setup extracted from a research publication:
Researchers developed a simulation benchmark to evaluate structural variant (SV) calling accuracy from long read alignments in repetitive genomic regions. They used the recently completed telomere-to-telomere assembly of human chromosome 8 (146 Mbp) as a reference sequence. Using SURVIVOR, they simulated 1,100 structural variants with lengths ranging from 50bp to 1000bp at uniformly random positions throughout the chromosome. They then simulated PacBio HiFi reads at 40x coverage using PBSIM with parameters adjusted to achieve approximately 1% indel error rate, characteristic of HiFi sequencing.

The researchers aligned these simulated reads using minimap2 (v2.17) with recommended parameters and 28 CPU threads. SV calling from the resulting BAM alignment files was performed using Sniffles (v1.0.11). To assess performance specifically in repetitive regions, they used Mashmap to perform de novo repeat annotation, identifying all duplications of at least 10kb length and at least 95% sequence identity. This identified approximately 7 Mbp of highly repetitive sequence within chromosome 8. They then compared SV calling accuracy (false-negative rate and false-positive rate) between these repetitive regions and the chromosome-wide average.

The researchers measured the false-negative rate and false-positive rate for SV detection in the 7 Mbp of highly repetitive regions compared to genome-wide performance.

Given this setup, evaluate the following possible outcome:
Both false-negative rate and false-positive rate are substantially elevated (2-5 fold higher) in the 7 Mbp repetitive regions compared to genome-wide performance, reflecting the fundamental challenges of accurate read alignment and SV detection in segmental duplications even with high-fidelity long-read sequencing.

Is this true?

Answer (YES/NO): NO